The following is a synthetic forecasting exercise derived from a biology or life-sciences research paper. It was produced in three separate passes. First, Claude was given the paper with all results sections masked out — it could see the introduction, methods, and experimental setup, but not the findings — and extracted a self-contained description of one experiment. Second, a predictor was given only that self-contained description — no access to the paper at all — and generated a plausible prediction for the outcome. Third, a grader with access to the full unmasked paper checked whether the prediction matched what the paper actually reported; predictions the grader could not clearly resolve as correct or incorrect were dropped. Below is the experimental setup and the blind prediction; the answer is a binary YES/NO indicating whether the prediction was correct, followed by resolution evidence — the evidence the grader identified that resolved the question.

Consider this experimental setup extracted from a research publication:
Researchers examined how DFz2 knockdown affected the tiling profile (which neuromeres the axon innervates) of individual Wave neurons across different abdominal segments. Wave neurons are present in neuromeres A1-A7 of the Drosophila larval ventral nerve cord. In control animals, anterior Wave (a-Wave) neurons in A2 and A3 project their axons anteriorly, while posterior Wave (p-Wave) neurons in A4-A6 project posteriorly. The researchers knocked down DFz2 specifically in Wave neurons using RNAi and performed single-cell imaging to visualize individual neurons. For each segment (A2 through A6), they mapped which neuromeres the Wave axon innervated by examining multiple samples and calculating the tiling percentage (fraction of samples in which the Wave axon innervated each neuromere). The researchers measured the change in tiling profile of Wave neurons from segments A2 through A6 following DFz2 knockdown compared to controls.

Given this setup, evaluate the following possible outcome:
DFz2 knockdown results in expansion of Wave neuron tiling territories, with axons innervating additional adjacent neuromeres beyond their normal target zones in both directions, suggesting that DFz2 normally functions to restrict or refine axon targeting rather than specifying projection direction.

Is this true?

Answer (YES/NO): NO